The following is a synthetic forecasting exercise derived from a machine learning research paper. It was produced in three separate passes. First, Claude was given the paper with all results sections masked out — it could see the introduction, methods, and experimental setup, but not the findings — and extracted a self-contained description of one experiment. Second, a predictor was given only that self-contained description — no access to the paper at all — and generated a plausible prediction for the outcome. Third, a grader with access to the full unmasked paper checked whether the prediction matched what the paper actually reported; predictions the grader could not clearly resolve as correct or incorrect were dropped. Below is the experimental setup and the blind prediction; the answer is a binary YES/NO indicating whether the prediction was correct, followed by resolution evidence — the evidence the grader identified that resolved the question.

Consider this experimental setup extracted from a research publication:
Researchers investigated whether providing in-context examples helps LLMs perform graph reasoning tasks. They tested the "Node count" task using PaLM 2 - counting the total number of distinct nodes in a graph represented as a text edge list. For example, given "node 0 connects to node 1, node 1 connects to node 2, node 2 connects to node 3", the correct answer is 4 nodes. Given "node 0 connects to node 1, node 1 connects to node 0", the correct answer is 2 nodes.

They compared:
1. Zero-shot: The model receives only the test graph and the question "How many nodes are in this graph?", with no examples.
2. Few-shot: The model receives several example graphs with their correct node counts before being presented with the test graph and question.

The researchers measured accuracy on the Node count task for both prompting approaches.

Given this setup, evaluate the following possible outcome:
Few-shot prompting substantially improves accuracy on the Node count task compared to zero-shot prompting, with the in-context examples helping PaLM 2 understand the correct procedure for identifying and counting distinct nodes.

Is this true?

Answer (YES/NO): NO